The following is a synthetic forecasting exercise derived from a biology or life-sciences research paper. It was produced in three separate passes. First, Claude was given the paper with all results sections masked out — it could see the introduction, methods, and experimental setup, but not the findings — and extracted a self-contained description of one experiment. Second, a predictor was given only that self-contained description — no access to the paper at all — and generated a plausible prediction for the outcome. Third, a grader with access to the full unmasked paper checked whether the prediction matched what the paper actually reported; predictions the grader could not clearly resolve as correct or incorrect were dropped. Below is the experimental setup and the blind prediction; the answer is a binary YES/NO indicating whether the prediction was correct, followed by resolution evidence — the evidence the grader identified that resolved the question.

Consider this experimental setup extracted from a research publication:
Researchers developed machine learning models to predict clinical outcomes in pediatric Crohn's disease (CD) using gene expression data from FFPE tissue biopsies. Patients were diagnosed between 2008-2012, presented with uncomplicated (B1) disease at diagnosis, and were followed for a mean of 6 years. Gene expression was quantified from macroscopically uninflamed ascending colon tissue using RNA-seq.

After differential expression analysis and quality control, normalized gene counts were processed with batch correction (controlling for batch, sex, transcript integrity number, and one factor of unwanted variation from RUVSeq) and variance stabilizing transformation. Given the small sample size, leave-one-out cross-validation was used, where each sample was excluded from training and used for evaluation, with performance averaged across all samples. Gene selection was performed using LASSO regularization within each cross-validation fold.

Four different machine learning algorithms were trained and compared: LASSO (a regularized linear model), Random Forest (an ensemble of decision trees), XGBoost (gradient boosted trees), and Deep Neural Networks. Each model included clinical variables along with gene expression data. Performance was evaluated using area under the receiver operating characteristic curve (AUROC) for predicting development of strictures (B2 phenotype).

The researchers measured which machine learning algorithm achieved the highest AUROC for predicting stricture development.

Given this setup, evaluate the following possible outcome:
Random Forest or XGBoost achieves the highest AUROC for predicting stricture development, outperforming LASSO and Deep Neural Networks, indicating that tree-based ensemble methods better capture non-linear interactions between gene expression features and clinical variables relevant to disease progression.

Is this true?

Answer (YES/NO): NO